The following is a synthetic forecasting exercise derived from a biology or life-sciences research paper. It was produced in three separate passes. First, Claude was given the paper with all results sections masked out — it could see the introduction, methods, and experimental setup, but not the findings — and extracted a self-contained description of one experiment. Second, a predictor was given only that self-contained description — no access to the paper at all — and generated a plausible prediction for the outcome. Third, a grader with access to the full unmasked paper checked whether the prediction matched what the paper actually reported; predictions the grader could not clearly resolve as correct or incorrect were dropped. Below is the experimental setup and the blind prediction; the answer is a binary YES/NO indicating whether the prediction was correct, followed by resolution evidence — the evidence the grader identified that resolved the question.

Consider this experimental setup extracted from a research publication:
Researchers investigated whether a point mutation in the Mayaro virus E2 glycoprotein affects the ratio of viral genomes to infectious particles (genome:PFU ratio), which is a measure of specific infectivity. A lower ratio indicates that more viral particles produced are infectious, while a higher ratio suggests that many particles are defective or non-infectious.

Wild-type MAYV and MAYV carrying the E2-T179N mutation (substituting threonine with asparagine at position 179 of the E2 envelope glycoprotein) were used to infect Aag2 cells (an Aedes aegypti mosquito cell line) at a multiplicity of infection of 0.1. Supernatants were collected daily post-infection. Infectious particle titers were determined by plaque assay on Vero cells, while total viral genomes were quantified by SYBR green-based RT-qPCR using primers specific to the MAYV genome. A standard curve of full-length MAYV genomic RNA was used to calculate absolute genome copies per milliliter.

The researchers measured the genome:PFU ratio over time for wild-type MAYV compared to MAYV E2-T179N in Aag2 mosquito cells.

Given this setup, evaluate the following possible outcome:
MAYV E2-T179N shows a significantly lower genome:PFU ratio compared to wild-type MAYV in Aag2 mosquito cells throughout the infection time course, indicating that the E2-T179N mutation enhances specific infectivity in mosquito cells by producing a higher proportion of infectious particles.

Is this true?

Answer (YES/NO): NO